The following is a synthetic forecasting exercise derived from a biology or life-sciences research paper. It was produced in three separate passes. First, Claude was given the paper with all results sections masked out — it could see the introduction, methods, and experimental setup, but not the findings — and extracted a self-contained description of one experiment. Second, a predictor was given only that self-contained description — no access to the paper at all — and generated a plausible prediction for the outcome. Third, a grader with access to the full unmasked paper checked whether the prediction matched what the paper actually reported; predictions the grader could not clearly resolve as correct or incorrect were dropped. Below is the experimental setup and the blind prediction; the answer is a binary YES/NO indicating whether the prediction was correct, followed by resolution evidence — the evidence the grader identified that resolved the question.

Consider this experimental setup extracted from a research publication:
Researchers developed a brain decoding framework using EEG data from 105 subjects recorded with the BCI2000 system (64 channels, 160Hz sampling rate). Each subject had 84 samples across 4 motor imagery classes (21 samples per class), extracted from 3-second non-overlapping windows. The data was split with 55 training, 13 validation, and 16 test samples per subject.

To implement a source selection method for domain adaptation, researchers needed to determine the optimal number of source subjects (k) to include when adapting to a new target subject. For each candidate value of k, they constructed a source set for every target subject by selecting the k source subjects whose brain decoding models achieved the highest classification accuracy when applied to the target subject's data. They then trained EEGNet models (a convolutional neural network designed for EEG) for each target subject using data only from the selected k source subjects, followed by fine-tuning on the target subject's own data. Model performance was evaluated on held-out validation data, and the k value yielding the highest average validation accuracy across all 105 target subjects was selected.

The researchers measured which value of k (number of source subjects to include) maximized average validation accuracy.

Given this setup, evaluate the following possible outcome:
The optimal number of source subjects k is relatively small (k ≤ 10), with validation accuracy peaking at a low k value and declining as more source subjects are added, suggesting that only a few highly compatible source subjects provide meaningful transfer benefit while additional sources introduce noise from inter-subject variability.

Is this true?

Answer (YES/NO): NO